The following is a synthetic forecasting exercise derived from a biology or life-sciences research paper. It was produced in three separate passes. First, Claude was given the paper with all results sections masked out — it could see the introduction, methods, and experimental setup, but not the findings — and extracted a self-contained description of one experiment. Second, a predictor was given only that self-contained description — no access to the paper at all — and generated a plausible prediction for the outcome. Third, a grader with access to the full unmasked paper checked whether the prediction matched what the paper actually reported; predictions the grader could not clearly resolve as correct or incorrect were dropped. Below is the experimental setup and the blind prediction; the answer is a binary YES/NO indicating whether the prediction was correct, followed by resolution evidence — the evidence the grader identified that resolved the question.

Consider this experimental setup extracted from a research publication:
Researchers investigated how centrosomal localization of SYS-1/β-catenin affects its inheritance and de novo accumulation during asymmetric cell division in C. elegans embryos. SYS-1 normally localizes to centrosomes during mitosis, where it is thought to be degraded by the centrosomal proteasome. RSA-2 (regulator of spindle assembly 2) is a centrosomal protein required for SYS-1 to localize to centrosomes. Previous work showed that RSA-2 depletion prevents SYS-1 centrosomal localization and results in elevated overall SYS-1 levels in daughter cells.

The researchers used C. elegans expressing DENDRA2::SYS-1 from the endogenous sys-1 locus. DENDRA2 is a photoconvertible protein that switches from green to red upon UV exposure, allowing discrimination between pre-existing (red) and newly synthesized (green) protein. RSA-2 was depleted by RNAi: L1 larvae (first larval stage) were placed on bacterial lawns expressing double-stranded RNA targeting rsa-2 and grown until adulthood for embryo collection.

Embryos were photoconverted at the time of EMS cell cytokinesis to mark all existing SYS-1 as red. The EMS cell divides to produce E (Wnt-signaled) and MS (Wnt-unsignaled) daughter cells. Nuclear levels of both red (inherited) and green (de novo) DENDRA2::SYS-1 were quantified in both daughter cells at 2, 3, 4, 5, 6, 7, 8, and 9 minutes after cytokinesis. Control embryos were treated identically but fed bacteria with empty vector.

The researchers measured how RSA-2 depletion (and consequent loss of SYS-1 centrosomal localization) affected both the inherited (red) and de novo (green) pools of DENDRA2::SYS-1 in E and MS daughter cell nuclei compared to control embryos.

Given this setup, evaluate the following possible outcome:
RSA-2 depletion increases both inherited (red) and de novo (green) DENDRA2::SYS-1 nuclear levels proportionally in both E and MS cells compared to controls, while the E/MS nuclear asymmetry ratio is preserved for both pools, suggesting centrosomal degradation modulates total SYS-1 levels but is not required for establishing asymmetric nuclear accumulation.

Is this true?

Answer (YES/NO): NO